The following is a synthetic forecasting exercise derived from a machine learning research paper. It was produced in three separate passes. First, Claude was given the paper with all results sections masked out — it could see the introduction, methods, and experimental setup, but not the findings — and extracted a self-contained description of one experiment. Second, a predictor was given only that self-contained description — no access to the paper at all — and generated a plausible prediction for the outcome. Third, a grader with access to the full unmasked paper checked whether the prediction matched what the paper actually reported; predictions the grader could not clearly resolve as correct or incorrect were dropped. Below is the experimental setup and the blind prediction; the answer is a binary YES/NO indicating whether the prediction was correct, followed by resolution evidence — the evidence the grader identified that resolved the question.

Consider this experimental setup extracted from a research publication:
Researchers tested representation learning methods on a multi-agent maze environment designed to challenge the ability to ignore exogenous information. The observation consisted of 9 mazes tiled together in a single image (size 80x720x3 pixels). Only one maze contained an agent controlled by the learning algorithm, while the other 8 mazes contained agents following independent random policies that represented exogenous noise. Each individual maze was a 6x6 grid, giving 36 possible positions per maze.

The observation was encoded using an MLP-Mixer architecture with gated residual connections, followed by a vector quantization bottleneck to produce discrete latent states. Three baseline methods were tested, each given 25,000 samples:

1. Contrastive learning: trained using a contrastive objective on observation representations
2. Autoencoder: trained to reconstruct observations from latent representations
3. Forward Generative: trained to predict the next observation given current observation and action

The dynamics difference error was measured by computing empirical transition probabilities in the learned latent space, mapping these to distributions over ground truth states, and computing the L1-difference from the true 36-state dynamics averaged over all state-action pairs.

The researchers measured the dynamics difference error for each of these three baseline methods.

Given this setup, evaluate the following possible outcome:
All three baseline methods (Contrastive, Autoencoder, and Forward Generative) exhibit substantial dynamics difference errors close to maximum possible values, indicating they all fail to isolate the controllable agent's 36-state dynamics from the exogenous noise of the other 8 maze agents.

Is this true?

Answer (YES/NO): YES